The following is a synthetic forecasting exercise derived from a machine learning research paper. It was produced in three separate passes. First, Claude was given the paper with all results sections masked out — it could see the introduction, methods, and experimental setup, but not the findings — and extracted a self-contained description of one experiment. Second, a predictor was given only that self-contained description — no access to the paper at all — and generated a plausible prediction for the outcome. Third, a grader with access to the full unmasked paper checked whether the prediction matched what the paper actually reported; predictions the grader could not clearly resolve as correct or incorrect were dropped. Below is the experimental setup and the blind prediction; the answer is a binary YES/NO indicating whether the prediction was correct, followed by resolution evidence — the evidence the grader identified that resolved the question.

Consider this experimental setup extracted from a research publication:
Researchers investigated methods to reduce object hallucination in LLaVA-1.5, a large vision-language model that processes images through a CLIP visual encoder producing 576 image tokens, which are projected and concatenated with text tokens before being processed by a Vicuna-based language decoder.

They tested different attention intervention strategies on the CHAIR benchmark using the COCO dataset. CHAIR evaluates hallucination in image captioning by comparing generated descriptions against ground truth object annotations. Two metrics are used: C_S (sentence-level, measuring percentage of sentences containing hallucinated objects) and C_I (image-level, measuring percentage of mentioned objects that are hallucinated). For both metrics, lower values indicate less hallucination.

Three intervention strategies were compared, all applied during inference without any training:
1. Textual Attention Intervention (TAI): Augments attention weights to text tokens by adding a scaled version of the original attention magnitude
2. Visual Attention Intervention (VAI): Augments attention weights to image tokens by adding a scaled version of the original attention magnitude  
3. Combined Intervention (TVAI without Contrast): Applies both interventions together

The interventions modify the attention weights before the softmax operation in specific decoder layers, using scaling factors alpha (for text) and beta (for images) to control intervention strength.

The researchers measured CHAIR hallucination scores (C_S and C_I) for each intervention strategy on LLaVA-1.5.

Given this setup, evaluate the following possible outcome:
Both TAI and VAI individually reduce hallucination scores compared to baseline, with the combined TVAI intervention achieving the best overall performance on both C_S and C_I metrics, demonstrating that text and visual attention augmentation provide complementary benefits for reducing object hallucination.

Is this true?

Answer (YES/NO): YES